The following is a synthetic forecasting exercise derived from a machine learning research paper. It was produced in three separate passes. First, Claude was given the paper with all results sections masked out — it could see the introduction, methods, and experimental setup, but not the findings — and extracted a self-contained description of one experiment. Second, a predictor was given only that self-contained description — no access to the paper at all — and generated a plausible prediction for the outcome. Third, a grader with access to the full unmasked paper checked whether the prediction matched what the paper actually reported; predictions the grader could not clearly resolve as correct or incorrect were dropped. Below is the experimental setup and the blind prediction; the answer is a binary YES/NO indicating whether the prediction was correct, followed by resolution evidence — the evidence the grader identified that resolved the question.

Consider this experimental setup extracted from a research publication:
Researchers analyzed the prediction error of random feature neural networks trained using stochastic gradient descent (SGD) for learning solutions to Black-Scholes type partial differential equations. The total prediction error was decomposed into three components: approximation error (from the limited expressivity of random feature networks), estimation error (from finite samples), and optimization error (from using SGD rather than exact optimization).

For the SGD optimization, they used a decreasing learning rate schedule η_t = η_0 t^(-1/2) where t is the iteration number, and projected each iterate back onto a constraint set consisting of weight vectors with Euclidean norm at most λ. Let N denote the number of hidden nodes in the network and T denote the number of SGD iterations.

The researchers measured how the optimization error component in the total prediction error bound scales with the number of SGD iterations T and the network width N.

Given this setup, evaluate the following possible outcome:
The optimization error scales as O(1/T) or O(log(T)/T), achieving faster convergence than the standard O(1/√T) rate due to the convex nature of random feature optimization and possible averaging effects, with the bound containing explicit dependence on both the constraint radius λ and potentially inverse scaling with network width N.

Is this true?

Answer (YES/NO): NO